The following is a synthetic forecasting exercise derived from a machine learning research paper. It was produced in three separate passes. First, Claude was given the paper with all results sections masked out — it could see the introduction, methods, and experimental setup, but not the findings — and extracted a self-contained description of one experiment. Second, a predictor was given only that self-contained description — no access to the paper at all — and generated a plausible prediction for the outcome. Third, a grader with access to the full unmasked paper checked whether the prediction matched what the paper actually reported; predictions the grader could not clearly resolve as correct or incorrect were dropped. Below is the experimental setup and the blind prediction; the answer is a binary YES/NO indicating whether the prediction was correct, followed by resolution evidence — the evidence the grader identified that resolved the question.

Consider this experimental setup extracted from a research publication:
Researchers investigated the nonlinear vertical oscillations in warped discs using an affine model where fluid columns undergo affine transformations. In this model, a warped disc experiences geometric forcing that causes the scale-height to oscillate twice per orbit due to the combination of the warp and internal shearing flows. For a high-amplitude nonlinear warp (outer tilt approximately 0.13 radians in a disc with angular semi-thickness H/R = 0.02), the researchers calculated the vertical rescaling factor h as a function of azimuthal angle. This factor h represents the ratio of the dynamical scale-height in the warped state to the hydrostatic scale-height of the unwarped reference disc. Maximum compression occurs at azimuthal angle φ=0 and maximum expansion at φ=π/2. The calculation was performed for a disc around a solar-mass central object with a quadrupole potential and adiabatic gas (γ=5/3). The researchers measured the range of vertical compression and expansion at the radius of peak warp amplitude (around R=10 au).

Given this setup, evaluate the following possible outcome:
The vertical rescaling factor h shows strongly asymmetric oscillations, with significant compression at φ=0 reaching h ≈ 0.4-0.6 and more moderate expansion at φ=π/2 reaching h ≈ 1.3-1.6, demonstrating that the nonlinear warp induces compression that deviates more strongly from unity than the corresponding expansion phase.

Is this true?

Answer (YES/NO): NO